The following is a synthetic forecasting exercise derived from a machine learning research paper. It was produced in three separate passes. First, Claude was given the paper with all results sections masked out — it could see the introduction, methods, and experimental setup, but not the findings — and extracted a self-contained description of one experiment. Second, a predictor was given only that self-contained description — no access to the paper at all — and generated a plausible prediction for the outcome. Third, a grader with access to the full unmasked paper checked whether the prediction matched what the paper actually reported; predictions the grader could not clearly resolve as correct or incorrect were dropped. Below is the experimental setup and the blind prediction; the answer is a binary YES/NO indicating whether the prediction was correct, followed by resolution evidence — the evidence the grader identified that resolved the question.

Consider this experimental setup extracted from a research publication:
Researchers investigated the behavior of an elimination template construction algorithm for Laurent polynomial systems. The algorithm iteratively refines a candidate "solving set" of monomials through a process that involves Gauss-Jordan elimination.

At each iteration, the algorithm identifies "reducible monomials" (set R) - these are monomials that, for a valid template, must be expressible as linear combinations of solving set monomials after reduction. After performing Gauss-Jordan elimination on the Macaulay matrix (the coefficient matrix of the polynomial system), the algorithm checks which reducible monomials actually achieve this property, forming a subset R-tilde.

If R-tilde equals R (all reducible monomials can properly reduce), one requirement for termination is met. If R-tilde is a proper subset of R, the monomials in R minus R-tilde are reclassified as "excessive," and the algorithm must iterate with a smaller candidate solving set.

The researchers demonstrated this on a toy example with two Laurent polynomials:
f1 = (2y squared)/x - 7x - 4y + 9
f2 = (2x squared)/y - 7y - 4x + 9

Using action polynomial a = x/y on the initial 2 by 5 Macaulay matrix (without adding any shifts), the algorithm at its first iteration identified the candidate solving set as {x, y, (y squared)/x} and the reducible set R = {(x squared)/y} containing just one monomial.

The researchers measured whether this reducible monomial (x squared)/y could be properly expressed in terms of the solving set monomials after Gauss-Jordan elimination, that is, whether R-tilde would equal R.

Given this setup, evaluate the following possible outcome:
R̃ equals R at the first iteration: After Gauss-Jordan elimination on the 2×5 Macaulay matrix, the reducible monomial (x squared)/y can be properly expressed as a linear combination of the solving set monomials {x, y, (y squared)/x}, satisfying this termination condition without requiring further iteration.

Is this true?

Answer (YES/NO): YES